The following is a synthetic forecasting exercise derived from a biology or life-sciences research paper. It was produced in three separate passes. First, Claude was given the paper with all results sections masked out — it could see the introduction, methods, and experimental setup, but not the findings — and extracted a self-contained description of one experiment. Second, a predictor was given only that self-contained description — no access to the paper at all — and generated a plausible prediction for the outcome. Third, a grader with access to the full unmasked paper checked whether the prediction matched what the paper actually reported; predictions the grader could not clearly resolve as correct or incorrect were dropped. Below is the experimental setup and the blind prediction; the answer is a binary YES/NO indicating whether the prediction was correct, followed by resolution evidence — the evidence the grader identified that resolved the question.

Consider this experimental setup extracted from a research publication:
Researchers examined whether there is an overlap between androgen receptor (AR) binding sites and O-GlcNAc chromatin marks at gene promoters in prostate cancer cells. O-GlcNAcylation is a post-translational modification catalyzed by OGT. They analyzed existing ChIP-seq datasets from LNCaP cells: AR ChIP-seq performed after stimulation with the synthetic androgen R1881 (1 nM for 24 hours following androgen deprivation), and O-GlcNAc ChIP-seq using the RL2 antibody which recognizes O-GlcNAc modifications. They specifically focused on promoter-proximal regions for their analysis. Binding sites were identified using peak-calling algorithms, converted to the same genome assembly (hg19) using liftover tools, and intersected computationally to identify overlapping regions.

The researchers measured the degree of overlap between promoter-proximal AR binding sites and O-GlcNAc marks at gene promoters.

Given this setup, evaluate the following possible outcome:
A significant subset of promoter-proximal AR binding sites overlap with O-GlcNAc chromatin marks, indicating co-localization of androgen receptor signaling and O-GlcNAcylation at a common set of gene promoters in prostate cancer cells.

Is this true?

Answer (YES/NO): NO